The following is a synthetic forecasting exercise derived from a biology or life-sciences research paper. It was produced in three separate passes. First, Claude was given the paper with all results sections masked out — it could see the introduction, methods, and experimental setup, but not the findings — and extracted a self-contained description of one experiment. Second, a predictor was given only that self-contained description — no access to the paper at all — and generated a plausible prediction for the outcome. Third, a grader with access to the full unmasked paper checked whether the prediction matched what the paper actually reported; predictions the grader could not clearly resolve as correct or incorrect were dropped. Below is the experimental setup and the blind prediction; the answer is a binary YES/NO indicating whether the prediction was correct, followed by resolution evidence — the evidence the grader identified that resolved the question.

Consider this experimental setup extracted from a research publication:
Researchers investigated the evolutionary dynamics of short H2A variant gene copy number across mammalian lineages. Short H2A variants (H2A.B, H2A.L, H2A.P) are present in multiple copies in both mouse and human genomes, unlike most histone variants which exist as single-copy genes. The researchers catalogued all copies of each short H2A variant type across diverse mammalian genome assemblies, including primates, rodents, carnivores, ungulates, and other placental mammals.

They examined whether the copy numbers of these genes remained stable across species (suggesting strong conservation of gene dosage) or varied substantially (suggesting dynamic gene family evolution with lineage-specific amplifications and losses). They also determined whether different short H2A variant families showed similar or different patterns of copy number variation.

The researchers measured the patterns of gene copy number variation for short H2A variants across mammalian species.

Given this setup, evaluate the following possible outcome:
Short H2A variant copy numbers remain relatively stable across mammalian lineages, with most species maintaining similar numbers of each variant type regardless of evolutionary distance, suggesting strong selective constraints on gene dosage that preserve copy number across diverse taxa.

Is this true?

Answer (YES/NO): NO